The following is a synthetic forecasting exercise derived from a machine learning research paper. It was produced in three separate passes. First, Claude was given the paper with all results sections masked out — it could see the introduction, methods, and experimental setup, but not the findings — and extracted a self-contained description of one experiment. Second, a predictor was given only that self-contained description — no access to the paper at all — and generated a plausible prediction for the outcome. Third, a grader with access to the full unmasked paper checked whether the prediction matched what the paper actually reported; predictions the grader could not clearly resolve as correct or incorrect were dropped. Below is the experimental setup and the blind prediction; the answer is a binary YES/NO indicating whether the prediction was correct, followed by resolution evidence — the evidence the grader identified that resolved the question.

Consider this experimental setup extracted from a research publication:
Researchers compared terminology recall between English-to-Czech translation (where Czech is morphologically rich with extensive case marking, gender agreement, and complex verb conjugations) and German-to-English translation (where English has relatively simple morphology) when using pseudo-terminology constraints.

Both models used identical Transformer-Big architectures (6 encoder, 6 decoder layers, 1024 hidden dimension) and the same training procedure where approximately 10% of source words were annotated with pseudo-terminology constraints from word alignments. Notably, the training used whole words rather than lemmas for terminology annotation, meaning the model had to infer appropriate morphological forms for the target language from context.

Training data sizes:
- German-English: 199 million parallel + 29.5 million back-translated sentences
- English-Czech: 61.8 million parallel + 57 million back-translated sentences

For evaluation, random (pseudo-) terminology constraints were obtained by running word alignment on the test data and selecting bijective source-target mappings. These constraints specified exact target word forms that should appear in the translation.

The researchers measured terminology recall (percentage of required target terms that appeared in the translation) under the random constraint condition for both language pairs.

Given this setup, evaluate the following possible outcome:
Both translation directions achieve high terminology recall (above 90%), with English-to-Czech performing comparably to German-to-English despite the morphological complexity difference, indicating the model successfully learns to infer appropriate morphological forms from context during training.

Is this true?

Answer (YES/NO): NO